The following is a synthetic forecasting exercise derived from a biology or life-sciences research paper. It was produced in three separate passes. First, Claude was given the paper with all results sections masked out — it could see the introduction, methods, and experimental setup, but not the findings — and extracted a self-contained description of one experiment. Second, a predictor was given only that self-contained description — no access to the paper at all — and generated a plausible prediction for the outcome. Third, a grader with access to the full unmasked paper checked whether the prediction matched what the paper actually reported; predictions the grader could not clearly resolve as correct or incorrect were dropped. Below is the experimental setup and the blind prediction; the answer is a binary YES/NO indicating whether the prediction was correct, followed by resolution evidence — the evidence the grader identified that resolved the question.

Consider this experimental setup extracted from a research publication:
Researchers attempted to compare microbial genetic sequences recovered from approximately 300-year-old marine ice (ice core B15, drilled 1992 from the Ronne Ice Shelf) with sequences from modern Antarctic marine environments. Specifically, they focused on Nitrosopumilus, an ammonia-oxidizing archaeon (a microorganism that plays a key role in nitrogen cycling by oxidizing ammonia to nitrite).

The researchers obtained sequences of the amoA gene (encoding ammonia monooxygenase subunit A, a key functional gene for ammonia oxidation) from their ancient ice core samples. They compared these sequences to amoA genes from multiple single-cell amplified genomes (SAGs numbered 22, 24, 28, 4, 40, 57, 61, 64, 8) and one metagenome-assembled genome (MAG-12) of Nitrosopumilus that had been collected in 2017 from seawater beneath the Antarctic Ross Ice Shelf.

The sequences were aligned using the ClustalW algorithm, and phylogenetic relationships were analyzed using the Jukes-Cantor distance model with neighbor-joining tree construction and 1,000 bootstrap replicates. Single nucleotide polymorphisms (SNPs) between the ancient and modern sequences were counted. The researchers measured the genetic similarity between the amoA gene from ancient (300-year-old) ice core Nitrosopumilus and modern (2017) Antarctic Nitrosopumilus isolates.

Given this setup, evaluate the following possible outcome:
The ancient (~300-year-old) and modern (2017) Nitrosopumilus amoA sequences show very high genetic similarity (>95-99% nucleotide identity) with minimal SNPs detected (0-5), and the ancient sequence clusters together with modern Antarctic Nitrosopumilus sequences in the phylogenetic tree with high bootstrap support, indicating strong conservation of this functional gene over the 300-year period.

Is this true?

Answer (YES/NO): NO